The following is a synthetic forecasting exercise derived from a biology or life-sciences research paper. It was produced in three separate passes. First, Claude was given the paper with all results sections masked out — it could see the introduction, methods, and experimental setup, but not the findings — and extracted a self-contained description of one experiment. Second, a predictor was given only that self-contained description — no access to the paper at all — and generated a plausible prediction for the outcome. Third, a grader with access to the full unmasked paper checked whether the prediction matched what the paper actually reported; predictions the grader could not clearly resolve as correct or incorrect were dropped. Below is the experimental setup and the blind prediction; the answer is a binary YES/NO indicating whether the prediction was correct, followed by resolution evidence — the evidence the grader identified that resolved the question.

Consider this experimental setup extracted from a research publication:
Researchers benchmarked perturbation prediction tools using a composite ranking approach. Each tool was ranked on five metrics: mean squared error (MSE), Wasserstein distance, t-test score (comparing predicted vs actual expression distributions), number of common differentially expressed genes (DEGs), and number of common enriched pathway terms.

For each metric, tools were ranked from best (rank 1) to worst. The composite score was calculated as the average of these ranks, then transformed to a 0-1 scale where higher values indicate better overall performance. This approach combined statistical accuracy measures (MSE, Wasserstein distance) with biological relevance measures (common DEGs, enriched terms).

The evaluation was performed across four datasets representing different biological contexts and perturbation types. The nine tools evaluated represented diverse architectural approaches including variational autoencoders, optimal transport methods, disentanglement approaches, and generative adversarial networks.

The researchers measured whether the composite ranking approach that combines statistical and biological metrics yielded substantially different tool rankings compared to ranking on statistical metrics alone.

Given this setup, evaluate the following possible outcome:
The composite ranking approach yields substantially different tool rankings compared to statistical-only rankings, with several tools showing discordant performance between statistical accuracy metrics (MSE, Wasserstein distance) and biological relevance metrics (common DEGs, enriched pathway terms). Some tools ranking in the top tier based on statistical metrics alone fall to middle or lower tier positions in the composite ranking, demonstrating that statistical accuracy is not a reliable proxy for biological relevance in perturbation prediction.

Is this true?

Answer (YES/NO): YES